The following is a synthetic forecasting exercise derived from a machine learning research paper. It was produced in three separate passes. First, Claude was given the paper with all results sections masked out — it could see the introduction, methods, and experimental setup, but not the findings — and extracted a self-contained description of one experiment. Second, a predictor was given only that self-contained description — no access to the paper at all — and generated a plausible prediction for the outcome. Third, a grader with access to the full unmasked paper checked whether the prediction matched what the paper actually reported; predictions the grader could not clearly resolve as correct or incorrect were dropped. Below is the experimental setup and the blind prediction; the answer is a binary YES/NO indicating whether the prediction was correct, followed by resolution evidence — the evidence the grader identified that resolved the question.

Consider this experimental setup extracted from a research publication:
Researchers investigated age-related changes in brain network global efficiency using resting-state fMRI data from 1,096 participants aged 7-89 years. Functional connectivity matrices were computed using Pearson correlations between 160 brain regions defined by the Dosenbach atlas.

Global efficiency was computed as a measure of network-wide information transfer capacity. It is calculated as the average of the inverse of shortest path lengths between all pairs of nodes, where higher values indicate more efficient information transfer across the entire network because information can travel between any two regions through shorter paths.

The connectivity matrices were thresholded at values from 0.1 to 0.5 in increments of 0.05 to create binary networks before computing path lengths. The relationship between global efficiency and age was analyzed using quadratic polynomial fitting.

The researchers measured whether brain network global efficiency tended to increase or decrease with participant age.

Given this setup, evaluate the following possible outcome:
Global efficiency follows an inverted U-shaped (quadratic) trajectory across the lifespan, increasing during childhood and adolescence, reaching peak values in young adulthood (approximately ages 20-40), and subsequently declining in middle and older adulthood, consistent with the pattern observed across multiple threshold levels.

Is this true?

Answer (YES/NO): NO